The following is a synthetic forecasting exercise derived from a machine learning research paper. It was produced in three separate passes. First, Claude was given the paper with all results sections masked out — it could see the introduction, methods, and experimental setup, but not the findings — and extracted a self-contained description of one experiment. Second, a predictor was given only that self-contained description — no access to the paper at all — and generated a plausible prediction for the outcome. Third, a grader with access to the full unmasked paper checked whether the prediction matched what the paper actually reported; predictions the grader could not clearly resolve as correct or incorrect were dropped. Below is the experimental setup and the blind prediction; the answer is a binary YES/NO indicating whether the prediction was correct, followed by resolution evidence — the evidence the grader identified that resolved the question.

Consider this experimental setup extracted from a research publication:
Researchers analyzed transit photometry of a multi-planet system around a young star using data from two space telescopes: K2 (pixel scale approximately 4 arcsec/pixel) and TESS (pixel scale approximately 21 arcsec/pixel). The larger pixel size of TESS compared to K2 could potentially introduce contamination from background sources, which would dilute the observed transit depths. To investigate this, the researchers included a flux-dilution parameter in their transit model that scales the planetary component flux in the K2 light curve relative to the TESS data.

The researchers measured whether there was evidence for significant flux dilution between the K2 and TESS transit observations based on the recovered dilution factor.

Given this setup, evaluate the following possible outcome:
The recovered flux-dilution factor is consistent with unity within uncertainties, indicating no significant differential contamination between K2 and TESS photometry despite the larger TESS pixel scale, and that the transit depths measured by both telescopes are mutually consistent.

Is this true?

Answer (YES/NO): YES